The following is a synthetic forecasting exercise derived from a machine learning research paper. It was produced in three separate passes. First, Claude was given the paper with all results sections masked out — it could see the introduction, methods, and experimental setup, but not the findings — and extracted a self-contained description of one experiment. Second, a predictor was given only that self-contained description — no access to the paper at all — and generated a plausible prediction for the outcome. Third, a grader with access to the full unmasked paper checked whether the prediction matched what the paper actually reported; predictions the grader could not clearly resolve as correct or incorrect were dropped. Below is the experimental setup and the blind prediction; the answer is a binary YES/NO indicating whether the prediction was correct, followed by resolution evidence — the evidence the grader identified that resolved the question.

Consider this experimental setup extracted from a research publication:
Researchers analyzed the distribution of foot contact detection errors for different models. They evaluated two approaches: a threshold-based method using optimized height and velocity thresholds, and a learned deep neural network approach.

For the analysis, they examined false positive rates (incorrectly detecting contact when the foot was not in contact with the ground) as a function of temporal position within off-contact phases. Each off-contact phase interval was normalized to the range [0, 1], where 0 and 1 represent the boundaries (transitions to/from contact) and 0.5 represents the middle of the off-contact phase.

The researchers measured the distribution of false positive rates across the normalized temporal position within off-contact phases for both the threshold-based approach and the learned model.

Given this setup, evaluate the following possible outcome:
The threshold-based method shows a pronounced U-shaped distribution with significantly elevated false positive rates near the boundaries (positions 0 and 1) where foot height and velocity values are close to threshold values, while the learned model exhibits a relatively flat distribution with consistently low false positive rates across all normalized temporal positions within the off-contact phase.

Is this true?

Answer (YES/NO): NO